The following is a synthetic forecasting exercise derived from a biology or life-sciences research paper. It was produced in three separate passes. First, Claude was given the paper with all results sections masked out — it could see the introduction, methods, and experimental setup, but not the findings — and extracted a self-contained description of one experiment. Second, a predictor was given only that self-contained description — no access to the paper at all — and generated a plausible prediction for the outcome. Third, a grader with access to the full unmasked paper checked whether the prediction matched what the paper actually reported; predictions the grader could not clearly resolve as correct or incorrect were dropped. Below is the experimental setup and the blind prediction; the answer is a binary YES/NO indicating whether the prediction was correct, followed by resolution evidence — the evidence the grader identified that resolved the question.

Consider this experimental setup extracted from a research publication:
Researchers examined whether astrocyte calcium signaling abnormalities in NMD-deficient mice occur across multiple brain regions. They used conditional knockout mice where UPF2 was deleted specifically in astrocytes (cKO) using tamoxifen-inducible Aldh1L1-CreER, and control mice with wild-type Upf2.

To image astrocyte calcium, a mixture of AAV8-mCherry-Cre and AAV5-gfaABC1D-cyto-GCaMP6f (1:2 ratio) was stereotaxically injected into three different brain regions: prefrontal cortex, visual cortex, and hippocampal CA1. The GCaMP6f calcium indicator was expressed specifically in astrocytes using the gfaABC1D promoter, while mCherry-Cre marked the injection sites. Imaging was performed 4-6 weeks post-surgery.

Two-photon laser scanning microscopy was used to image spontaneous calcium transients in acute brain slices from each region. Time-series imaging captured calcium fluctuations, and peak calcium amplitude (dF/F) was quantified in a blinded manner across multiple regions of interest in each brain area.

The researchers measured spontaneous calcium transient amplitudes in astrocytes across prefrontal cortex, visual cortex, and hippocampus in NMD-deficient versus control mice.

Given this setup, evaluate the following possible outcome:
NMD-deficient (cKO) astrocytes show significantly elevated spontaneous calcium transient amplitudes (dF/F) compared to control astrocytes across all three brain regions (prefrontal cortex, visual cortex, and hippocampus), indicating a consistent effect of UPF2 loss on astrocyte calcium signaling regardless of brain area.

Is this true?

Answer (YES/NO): YES